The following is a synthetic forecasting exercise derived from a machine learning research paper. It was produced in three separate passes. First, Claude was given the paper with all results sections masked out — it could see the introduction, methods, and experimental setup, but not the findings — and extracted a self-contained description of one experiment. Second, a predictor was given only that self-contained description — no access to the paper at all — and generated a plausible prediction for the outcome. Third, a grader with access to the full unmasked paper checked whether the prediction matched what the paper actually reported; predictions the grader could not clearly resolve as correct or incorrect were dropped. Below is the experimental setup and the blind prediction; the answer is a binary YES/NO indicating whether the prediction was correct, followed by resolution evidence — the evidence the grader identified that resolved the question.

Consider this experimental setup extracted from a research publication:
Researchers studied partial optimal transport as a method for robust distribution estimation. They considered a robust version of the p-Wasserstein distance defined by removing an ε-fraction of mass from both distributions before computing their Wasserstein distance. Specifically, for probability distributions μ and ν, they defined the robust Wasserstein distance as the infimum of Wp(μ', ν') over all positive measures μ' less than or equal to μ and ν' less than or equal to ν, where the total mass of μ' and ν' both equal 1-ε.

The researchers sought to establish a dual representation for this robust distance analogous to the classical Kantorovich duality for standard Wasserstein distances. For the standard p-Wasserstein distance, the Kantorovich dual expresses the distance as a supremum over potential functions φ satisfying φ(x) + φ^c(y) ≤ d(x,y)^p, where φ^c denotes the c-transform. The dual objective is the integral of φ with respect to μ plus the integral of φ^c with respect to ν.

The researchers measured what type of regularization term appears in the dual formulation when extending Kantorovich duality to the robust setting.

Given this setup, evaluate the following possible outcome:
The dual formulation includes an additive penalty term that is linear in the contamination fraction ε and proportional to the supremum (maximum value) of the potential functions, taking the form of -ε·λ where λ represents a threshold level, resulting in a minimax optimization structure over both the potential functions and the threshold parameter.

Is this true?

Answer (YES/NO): NO